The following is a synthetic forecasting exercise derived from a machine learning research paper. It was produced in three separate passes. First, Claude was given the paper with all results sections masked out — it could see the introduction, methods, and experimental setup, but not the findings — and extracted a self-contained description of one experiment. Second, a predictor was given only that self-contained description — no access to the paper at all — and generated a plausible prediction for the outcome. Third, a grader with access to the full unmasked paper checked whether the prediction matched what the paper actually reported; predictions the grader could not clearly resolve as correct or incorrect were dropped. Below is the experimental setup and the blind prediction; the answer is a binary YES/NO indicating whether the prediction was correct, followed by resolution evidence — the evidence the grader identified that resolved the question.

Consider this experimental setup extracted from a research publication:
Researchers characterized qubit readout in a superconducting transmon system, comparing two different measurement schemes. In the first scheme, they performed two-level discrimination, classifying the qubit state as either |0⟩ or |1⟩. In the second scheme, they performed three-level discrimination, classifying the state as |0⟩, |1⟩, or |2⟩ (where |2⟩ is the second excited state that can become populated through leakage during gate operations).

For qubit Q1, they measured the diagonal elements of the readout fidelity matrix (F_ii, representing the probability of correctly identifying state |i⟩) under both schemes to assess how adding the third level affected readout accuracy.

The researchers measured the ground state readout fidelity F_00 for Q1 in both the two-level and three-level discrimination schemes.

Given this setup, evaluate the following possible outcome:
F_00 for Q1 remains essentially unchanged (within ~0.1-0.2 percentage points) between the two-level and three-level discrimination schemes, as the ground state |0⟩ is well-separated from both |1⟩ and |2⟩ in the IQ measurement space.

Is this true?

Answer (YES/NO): NO